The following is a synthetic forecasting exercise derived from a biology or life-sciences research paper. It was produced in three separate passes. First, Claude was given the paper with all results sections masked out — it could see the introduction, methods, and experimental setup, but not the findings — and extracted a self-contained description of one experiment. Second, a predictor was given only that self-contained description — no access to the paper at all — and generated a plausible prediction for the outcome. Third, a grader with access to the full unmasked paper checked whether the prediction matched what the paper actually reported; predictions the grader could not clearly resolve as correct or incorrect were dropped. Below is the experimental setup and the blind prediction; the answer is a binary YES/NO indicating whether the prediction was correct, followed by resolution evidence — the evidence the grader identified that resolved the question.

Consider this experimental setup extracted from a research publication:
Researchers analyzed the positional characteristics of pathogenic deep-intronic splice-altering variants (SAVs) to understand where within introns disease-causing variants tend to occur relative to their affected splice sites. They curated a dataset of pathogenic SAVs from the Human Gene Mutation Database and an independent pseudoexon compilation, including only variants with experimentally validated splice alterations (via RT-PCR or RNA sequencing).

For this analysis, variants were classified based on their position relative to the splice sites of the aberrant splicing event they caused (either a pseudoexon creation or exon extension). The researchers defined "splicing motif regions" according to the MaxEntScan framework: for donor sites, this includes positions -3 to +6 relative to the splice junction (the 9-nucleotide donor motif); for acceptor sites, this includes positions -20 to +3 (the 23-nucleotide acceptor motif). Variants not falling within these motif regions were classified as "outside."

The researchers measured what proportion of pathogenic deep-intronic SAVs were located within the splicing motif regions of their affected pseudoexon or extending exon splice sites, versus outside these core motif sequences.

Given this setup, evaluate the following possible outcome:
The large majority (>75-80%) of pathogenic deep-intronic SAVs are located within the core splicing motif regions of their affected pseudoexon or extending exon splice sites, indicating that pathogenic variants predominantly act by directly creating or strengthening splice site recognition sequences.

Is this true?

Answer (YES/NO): YES